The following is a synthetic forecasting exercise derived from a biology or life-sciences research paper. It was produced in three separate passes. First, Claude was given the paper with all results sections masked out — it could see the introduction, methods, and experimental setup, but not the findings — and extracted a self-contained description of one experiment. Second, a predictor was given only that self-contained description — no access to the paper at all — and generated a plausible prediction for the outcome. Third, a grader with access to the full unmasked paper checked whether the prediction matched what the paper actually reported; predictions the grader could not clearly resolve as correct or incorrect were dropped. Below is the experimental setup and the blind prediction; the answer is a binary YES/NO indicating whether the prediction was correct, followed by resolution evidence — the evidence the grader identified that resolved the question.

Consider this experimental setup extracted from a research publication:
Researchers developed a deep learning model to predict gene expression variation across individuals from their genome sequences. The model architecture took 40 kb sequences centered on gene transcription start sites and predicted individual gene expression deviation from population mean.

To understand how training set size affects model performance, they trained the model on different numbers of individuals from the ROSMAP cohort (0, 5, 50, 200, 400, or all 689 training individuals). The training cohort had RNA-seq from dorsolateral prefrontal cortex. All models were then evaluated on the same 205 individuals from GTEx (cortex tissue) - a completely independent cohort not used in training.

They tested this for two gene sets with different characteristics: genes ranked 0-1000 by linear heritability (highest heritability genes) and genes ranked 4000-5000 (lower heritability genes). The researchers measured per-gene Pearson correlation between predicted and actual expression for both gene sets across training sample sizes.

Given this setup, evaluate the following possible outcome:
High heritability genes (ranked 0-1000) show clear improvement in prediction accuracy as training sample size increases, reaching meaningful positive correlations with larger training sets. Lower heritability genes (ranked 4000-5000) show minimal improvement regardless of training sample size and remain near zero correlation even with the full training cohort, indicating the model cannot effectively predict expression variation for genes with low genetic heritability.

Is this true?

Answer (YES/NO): NO